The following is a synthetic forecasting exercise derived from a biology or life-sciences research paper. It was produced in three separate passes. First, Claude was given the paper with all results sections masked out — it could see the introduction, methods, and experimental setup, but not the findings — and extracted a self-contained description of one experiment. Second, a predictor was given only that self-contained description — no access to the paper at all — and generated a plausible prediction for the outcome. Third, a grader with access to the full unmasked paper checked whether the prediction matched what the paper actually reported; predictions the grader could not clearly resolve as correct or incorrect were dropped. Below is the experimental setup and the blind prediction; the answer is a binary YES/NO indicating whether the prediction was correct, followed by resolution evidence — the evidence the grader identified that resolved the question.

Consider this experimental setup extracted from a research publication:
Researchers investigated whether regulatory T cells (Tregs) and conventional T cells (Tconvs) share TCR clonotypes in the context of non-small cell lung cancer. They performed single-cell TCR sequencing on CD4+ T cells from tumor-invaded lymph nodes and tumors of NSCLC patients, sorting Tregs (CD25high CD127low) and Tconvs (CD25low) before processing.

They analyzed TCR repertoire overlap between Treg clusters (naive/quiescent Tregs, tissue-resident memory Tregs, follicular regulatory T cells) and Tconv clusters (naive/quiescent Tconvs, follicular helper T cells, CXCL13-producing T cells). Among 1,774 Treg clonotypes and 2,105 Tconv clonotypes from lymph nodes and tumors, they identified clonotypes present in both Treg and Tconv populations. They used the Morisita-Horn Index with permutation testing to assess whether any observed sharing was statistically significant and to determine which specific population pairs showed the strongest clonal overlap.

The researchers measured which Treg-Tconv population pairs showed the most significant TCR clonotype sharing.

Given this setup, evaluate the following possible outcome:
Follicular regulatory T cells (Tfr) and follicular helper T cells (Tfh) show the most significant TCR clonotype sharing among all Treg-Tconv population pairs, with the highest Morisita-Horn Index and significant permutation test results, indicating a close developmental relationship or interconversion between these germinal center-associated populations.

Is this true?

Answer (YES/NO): NO